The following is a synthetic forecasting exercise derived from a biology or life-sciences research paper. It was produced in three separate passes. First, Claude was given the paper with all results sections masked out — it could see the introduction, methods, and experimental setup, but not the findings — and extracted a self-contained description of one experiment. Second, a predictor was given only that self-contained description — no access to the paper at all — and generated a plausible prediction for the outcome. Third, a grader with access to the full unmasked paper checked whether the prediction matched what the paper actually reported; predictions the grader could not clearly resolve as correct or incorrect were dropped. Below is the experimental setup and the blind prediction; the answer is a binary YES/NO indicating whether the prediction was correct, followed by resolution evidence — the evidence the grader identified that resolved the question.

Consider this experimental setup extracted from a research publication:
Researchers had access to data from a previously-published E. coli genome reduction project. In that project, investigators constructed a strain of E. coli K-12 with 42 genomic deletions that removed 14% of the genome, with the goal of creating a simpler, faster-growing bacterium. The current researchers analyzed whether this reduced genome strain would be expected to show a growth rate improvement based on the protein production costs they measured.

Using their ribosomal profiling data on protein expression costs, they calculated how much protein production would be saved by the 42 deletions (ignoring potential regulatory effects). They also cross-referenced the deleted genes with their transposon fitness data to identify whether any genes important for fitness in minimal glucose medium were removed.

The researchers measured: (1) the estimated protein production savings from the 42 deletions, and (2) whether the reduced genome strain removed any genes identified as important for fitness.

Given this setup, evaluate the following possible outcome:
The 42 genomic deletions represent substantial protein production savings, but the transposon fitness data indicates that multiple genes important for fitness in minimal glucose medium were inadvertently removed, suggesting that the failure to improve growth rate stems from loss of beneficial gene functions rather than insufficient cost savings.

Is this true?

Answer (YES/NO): NO